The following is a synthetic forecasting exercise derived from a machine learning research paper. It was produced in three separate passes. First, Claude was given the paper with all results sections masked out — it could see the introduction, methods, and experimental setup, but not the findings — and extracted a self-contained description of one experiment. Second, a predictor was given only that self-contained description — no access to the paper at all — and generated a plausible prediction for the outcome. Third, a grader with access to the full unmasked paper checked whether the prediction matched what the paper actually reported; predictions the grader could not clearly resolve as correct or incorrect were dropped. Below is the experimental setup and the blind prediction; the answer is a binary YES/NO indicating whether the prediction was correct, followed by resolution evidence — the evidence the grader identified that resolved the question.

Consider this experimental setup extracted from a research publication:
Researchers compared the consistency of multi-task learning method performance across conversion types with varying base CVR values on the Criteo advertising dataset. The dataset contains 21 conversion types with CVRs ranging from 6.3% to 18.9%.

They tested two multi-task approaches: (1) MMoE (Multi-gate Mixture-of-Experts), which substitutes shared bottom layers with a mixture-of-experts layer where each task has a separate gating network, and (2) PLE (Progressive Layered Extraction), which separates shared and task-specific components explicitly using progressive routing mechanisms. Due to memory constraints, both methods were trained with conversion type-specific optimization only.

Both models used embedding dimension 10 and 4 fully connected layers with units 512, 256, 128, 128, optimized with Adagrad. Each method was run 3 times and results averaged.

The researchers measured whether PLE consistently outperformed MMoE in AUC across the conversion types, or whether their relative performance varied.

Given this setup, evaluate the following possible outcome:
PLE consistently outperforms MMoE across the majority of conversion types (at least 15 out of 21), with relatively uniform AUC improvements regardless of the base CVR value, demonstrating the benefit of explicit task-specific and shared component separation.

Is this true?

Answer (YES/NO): NO